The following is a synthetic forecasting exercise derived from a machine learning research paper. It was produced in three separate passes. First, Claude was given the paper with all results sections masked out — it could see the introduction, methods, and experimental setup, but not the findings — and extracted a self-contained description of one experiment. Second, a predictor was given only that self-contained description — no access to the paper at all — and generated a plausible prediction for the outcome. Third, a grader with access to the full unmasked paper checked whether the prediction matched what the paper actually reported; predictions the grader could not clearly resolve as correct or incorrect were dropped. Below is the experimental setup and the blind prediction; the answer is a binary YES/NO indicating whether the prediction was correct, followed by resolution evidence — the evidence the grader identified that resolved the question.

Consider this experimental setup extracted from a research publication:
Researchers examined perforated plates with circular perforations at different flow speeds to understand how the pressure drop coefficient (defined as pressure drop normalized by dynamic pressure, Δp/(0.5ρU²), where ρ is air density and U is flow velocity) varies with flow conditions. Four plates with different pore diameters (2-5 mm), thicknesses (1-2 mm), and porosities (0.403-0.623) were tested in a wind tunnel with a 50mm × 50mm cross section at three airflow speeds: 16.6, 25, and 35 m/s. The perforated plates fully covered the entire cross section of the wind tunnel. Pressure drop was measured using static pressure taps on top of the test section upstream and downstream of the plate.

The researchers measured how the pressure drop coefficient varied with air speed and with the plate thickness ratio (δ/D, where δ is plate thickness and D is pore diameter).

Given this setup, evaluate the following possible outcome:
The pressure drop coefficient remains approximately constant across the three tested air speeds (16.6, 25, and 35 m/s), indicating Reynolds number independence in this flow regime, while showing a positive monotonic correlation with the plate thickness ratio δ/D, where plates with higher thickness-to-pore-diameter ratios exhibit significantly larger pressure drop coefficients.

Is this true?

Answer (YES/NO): NO